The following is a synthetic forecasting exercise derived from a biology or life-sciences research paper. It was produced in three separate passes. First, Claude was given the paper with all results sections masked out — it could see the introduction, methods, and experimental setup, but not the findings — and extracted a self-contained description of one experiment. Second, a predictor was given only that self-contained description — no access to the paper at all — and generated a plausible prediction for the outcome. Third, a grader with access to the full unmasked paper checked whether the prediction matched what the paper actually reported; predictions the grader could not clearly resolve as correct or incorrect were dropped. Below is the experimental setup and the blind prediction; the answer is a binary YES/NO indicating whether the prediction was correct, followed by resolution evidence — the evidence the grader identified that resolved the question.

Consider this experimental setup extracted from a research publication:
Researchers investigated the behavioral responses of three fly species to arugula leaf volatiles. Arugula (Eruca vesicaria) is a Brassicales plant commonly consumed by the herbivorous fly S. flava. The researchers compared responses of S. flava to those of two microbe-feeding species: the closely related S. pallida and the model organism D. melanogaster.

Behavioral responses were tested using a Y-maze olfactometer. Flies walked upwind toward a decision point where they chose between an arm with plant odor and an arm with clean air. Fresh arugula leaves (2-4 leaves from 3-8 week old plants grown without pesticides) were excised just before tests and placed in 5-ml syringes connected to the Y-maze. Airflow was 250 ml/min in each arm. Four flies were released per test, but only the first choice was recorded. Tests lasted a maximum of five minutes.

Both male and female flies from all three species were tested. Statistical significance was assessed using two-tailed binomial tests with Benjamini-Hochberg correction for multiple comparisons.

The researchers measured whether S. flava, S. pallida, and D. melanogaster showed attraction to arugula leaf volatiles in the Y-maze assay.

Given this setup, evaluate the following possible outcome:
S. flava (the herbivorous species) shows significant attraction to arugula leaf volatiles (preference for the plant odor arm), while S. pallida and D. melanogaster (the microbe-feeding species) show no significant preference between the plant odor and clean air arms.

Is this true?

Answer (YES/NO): YES